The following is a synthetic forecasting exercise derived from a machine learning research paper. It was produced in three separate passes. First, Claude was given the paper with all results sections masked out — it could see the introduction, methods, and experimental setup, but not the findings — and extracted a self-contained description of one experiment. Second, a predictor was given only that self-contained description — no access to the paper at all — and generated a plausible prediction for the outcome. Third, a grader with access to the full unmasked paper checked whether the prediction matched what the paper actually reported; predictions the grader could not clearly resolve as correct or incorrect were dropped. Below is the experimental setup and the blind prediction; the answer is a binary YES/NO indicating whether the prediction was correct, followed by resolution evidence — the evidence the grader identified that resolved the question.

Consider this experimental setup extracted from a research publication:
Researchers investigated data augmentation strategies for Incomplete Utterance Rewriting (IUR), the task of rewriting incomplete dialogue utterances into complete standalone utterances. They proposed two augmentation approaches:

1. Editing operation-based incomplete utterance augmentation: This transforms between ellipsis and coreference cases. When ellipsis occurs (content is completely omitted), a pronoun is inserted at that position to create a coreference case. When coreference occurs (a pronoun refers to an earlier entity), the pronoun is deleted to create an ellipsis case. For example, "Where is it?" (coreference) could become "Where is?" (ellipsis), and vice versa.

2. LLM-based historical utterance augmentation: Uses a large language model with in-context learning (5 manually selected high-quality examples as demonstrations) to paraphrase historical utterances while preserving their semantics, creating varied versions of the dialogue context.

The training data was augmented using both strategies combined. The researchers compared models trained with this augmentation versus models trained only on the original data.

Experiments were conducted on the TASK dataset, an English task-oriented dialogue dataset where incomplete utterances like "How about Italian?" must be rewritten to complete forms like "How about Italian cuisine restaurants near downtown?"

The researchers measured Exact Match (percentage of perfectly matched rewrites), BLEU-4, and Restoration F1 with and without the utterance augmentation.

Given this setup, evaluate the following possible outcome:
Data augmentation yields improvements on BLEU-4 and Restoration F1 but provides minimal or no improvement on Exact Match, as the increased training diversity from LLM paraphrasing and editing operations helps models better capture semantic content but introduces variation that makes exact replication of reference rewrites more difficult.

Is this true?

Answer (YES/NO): NO